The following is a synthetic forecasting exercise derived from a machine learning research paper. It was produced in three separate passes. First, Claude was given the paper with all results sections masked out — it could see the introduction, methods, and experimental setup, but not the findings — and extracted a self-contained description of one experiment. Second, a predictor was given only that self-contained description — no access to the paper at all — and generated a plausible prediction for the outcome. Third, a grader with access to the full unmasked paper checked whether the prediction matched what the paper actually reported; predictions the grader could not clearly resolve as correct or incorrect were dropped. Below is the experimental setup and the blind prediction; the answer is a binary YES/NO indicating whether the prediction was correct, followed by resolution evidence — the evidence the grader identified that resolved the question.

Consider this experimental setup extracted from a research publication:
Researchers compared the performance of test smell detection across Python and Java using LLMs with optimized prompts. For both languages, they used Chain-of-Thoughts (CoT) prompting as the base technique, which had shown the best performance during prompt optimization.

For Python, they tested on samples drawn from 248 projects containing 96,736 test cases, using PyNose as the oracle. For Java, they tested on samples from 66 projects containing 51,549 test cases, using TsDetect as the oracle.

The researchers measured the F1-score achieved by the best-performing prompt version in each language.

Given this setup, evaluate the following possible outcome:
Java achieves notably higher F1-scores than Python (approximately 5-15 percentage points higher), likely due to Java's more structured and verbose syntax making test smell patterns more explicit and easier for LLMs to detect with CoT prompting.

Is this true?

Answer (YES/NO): YES